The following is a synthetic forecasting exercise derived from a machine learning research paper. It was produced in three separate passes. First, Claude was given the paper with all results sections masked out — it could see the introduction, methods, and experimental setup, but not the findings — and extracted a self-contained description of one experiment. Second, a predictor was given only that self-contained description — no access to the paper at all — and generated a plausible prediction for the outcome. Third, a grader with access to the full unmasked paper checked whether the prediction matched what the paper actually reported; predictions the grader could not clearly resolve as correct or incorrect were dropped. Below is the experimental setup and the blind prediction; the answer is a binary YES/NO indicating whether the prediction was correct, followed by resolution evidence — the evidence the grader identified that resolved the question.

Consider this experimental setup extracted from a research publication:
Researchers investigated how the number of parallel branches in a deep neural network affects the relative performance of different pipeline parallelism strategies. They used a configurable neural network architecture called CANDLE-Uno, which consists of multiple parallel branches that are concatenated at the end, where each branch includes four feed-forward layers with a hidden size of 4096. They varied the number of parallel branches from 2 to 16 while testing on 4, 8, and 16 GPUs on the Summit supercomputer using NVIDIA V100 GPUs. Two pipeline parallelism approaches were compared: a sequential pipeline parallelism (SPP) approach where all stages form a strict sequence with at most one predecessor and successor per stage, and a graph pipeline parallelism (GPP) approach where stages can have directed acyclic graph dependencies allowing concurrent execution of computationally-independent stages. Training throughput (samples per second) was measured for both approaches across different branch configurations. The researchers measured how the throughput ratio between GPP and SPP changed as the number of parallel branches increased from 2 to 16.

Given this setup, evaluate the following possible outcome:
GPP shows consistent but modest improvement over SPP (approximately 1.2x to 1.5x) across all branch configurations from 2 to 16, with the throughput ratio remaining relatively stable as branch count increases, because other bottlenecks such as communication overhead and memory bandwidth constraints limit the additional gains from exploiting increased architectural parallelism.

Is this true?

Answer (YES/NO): NO